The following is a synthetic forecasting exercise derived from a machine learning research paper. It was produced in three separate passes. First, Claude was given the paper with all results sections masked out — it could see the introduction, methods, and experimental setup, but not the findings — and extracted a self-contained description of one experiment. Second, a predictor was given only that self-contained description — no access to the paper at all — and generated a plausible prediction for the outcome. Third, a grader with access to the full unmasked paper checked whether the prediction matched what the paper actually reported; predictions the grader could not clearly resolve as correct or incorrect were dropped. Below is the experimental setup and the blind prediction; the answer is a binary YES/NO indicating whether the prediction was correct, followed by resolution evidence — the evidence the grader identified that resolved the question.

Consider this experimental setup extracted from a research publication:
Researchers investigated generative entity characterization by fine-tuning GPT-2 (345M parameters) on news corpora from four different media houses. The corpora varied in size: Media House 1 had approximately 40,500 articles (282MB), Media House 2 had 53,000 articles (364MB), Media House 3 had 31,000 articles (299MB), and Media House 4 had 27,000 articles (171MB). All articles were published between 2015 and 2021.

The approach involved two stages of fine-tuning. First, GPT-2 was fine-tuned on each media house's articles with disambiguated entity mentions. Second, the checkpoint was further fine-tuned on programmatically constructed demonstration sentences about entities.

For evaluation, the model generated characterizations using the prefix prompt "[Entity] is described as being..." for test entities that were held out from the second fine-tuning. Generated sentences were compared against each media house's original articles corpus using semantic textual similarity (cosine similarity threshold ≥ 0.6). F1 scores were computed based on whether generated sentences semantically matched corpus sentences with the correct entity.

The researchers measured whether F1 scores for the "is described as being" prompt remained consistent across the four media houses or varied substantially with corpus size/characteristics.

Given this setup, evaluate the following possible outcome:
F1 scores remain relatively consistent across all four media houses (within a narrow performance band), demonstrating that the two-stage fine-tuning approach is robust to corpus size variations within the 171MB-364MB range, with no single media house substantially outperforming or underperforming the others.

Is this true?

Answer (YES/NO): YES